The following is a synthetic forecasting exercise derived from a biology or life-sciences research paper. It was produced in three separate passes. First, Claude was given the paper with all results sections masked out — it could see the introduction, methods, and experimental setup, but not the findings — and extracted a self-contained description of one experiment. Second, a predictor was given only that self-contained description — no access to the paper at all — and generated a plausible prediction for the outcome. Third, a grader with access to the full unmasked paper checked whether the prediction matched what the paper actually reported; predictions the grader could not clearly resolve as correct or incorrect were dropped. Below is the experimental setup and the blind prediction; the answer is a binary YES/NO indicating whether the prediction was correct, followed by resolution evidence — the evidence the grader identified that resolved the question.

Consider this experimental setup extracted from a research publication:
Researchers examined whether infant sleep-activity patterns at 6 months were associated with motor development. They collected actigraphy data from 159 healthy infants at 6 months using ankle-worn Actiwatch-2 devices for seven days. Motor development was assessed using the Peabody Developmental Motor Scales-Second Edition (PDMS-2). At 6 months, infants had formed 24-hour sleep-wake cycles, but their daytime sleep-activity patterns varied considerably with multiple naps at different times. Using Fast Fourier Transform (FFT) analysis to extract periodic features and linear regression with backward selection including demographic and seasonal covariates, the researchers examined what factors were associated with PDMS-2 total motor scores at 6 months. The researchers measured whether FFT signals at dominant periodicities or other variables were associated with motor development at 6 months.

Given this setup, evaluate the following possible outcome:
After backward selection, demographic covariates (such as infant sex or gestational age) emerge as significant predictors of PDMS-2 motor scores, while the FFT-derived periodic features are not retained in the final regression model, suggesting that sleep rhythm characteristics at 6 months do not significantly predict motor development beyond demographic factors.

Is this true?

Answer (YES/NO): NO